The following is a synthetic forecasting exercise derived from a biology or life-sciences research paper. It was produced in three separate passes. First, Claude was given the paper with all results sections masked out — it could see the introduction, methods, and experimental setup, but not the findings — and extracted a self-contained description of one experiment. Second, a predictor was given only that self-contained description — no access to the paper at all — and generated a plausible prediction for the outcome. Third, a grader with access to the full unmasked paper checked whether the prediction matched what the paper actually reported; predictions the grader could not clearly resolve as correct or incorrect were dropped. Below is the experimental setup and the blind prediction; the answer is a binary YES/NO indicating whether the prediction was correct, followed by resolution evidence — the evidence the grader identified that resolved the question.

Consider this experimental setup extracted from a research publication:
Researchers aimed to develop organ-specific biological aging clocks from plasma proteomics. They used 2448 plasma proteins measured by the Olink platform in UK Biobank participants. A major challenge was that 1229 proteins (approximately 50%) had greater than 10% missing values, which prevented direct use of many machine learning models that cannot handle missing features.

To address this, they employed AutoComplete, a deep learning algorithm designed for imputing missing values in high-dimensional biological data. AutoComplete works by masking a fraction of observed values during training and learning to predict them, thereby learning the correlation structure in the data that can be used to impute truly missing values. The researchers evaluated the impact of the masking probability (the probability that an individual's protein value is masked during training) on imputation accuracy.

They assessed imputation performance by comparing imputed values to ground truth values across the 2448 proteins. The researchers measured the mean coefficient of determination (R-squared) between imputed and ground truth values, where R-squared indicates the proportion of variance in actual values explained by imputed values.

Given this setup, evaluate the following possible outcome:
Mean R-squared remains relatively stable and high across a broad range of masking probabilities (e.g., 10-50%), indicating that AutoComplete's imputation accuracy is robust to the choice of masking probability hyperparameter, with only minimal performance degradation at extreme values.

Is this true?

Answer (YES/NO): YES